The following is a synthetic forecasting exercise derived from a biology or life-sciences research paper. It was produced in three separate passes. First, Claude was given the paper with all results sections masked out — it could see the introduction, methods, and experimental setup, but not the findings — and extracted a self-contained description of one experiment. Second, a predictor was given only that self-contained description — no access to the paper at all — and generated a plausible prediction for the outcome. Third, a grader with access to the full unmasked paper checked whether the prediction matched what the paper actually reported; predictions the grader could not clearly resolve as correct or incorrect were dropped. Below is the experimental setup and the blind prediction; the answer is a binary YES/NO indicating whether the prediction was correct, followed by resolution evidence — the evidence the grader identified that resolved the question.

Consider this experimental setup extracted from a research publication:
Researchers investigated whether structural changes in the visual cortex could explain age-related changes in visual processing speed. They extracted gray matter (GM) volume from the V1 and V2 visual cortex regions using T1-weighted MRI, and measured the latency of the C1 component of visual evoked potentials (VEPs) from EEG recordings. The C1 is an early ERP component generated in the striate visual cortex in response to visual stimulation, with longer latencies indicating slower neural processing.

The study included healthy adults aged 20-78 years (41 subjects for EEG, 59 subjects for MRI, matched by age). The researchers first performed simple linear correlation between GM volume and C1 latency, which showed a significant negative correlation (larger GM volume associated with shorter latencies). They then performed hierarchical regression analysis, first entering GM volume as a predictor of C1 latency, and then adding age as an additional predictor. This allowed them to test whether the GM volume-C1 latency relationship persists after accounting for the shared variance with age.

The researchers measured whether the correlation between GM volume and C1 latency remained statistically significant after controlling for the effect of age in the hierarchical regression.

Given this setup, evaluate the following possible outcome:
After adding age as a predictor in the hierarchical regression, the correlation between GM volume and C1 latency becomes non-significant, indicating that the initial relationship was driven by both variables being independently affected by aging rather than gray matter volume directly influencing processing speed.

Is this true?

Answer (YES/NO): YES